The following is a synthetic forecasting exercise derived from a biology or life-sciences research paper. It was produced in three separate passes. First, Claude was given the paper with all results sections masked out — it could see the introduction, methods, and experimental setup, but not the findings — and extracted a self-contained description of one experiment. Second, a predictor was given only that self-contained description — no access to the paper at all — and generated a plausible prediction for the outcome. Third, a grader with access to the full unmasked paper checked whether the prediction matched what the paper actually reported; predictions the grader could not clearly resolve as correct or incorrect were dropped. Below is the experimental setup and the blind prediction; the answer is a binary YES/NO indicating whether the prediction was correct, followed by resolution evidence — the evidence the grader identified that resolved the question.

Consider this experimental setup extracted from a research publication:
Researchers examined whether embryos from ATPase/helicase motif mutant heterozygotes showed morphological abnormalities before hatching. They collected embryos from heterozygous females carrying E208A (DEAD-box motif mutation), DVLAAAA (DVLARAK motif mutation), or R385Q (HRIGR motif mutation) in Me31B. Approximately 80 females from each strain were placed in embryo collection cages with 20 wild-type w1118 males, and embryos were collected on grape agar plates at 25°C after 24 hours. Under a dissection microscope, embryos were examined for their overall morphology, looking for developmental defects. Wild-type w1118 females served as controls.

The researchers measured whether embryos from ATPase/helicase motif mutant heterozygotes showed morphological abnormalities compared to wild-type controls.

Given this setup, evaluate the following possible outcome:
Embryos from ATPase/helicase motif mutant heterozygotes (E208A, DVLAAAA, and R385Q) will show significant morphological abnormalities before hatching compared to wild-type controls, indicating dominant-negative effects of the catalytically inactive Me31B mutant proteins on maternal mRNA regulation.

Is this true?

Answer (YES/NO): YES